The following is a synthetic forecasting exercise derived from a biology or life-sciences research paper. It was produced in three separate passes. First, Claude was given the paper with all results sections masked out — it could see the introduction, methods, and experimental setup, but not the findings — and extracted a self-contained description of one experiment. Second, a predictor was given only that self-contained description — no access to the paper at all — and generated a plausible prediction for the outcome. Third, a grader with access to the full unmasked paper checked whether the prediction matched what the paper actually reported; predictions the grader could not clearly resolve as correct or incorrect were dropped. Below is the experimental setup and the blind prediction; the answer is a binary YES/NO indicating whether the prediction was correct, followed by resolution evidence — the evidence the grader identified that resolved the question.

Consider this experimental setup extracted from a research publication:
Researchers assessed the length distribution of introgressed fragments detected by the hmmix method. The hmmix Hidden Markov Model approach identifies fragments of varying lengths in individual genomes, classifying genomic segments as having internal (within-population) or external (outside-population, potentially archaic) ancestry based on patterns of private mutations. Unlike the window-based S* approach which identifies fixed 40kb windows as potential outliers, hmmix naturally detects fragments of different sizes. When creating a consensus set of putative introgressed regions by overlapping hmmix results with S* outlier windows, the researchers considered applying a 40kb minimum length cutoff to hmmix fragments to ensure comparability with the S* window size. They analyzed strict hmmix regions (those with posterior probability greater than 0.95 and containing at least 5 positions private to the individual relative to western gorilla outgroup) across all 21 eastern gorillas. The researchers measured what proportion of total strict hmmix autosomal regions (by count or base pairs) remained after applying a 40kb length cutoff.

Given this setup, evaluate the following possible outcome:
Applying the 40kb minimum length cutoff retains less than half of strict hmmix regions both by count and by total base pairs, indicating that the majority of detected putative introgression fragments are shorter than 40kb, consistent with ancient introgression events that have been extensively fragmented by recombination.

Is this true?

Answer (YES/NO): NO